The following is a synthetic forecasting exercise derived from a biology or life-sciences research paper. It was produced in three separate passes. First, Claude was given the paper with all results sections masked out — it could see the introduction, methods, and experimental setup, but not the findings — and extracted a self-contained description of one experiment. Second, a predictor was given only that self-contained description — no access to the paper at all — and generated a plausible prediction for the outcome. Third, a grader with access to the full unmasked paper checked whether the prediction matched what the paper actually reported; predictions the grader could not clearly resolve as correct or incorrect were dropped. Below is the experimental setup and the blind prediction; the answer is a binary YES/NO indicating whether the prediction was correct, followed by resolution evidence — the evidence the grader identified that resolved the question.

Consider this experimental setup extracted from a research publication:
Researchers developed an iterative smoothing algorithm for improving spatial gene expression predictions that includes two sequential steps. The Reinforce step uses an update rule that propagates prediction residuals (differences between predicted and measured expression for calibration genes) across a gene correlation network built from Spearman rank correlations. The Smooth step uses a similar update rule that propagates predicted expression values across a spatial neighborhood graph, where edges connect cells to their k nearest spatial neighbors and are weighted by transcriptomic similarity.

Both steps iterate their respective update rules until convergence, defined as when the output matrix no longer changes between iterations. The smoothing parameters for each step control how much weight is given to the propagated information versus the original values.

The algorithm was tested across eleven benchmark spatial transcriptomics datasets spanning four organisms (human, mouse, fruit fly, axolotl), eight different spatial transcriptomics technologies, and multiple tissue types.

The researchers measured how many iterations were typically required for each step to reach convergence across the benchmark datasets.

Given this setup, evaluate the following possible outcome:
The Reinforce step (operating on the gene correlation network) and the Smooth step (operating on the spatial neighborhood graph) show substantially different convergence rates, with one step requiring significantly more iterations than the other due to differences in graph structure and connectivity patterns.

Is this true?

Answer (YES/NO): NO